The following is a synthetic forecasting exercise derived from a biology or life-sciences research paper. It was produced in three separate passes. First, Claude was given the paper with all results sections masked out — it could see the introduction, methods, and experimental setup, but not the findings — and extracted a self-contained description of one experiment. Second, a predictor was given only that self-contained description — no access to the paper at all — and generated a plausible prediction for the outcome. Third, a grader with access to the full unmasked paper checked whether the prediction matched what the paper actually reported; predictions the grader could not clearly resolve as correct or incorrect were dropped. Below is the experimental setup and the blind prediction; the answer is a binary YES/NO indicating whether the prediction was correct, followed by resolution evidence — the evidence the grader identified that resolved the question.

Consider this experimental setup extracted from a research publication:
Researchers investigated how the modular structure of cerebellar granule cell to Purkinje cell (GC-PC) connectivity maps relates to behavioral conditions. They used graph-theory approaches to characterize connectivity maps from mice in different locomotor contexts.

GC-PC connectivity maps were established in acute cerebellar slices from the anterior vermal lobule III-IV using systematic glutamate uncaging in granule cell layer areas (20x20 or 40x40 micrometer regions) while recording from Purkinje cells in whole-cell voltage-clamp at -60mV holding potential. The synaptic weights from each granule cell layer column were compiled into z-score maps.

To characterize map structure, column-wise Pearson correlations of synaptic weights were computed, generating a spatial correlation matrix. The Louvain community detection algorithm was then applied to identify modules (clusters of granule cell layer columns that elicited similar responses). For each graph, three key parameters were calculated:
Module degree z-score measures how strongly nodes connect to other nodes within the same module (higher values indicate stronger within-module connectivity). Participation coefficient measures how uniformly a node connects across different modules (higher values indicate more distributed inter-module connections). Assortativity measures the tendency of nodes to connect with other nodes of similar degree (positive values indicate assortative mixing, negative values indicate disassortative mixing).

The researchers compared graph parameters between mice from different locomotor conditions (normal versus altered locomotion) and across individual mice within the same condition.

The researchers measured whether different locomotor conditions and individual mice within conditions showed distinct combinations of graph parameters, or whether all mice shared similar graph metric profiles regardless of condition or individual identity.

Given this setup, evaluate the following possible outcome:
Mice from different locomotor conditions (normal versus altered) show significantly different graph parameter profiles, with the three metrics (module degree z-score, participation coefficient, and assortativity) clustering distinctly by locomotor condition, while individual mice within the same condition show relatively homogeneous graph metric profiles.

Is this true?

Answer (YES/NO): NO